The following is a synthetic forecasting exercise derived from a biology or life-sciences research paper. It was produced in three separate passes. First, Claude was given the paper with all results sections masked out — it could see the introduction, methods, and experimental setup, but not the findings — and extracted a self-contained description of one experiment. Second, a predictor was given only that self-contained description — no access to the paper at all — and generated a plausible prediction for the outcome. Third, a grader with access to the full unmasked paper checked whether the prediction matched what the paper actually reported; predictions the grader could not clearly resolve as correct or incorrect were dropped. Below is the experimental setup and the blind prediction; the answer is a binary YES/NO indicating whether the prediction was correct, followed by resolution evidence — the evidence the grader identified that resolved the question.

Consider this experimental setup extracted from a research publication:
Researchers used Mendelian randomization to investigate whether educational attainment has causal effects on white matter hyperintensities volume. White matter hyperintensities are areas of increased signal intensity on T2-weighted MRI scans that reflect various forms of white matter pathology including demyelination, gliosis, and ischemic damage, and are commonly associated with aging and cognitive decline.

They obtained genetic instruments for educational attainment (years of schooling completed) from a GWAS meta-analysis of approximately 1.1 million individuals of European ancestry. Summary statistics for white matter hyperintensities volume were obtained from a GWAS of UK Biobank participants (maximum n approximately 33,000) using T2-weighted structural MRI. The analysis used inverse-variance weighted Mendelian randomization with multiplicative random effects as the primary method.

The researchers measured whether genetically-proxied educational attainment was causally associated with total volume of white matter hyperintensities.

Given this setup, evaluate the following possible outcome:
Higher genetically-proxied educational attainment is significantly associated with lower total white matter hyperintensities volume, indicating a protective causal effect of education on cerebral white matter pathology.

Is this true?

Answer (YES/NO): YES